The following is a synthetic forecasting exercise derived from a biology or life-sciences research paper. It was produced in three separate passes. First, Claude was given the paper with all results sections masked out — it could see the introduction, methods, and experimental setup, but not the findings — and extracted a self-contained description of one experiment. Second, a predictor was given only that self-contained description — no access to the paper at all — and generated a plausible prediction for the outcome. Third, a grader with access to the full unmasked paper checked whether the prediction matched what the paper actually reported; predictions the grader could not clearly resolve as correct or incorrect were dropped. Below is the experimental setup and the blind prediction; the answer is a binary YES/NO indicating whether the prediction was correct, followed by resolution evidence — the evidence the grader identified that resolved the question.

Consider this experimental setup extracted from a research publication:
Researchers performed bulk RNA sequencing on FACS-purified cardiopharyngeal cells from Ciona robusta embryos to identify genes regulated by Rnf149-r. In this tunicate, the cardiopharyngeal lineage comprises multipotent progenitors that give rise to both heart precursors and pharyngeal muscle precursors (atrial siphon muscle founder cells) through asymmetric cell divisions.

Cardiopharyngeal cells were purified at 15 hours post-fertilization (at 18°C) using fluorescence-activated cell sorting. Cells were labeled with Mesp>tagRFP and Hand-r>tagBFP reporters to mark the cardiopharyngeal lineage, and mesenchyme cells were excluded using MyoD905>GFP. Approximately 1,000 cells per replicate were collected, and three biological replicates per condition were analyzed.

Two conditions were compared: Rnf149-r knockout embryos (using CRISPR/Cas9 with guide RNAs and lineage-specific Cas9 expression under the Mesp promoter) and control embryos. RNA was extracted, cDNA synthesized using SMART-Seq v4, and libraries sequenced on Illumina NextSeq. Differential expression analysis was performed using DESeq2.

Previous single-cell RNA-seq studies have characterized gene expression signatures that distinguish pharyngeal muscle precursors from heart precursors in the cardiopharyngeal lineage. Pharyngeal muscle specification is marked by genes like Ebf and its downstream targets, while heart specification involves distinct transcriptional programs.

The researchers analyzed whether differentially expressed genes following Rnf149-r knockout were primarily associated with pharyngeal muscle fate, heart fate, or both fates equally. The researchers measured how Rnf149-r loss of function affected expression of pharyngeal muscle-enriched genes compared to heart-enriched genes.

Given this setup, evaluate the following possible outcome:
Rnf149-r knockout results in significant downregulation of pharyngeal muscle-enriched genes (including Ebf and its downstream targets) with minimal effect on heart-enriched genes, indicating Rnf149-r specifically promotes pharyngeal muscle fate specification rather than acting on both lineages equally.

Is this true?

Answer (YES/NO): YES